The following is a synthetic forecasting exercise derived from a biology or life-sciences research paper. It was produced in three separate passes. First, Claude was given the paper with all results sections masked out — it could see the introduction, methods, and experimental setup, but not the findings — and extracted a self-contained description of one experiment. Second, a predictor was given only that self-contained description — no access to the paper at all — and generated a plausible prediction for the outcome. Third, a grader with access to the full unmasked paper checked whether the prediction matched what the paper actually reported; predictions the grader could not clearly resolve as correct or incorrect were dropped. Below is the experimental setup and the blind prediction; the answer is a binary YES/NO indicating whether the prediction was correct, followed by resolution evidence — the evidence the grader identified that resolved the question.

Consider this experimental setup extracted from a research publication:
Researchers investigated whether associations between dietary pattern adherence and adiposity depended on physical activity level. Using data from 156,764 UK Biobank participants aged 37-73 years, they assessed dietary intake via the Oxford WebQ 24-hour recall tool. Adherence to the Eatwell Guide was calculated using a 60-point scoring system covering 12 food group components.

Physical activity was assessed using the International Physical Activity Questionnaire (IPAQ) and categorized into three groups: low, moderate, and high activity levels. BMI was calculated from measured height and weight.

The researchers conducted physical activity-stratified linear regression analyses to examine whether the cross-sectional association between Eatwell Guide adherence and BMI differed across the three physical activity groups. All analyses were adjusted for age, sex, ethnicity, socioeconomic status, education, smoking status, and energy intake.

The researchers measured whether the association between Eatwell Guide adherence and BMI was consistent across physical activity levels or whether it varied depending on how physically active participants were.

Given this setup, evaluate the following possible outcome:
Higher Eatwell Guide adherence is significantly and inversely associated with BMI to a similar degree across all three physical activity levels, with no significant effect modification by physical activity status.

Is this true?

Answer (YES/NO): YES